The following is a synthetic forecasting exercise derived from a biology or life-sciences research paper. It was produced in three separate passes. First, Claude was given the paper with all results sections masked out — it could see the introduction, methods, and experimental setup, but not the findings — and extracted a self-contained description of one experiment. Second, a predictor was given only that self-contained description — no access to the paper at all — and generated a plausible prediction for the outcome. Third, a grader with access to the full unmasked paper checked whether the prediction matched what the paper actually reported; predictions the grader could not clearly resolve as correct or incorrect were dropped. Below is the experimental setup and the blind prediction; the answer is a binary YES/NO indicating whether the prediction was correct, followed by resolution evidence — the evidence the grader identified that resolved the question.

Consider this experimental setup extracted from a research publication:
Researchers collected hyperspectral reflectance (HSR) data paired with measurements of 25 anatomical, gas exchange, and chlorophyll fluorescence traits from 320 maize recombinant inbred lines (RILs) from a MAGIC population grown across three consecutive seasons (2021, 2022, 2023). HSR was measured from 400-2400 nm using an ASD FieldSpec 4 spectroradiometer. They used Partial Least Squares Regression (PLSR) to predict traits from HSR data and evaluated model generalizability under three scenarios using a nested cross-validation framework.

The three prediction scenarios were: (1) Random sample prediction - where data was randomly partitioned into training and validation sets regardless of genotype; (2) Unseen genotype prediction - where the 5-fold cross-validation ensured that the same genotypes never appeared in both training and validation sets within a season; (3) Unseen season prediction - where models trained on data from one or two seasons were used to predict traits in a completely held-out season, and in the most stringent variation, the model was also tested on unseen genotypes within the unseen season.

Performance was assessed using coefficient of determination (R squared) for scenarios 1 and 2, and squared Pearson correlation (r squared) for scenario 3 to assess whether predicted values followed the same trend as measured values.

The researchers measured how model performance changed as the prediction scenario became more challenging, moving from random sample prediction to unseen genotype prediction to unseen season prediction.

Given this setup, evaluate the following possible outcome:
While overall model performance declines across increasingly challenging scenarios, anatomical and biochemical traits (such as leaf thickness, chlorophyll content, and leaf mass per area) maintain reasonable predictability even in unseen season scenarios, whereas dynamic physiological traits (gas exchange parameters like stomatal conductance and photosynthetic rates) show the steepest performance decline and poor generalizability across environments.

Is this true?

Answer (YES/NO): NO